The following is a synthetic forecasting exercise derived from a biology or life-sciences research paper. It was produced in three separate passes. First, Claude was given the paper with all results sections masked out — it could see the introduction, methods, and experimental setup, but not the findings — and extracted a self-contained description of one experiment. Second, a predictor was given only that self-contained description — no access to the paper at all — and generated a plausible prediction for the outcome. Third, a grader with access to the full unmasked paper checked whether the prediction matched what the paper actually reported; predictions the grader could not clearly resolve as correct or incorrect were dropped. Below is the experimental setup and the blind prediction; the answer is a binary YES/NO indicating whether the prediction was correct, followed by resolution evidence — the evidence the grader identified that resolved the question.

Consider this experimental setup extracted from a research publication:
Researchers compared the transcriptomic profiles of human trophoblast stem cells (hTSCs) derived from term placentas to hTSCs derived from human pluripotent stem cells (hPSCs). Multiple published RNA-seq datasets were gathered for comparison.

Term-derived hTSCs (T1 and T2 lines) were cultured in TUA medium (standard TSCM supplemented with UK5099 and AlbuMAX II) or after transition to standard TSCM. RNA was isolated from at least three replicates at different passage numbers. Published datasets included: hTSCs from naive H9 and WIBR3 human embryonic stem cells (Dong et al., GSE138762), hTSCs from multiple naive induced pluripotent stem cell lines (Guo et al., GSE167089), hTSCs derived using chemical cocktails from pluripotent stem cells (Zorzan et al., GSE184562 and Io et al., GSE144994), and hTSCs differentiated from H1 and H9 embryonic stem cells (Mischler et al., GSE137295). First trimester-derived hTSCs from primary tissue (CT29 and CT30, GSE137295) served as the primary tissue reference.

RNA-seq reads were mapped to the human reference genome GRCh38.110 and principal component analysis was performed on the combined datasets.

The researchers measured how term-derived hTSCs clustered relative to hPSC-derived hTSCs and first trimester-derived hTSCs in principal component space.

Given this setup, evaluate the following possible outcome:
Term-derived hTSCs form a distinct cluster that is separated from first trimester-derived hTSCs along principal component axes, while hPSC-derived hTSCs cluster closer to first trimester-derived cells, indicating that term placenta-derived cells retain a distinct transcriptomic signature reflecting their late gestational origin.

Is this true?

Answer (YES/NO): NO